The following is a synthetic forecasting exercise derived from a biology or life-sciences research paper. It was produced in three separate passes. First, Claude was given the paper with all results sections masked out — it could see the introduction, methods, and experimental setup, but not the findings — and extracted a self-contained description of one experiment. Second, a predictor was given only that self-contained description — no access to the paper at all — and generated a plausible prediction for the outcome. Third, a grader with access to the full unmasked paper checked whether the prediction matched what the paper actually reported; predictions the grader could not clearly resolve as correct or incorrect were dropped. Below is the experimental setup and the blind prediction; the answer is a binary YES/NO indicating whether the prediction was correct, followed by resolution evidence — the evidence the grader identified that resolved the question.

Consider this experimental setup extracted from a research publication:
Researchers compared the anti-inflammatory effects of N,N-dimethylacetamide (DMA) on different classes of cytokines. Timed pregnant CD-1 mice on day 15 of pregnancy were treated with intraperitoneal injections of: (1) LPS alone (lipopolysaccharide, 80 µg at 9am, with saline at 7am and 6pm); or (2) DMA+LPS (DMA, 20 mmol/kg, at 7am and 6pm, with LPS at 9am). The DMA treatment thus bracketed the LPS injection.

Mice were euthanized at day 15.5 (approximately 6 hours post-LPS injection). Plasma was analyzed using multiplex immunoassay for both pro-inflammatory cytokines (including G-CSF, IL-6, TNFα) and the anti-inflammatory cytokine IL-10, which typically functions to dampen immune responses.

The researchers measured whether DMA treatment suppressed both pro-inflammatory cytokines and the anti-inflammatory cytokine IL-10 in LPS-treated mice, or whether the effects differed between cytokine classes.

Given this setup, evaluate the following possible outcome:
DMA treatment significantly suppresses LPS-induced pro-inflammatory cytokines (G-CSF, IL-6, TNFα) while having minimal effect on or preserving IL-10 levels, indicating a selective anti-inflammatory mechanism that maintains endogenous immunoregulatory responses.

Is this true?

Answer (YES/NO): NO